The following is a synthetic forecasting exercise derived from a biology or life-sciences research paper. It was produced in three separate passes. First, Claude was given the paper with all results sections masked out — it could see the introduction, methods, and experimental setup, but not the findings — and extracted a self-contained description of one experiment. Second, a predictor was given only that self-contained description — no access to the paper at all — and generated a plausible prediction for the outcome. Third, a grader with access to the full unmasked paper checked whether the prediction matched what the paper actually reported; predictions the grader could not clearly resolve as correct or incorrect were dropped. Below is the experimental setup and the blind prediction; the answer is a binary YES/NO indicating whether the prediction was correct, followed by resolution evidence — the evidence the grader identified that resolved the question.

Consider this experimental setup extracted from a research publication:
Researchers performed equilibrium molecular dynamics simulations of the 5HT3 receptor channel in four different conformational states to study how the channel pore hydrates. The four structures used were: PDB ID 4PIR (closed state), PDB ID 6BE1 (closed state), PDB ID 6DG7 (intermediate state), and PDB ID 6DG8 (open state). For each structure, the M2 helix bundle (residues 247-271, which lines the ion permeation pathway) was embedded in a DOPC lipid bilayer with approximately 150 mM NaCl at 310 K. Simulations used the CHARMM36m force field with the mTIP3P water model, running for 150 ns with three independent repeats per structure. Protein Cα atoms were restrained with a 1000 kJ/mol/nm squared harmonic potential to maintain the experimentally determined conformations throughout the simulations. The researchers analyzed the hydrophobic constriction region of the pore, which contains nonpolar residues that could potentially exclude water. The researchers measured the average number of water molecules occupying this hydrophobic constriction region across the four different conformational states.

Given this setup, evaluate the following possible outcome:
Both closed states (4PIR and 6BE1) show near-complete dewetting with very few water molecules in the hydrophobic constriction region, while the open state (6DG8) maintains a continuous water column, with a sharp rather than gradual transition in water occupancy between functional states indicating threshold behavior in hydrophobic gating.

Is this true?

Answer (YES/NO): NO